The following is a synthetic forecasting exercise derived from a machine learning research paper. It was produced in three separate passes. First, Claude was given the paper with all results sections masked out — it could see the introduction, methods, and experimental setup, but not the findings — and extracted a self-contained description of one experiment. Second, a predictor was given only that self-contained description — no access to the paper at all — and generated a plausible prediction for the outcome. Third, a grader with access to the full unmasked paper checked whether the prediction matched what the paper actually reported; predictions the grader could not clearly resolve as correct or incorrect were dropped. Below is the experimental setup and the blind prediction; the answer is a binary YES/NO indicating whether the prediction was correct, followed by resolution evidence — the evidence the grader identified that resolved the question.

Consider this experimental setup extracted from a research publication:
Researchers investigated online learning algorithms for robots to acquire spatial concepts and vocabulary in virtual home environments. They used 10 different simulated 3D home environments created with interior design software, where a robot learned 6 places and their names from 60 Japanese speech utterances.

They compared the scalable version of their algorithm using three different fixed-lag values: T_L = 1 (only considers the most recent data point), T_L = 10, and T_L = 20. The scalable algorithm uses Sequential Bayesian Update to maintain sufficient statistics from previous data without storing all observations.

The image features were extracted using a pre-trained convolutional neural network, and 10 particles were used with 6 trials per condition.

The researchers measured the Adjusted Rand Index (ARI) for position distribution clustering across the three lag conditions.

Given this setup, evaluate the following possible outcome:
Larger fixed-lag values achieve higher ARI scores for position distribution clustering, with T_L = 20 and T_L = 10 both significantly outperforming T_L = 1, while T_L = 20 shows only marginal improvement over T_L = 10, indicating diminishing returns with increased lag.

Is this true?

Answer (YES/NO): NO